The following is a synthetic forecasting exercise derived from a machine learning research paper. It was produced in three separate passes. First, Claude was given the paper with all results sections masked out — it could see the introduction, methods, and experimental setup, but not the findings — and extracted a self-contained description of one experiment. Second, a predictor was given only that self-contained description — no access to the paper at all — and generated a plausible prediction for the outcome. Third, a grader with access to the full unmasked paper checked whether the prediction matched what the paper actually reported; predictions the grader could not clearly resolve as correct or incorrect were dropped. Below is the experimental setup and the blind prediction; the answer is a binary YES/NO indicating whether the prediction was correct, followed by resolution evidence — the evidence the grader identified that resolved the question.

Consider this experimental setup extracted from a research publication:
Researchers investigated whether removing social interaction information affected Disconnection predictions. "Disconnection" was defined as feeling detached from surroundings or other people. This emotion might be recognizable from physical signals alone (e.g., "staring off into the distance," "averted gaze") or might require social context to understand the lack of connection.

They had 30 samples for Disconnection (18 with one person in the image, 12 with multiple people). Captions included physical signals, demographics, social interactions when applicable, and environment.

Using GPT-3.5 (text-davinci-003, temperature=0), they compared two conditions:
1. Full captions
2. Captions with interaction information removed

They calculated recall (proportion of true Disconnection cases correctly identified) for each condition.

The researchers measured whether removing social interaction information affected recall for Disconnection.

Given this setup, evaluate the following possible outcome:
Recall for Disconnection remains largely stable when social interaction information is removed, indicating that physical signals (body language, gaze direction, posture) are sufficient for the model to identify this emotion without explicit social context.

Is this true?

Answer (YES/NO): NO